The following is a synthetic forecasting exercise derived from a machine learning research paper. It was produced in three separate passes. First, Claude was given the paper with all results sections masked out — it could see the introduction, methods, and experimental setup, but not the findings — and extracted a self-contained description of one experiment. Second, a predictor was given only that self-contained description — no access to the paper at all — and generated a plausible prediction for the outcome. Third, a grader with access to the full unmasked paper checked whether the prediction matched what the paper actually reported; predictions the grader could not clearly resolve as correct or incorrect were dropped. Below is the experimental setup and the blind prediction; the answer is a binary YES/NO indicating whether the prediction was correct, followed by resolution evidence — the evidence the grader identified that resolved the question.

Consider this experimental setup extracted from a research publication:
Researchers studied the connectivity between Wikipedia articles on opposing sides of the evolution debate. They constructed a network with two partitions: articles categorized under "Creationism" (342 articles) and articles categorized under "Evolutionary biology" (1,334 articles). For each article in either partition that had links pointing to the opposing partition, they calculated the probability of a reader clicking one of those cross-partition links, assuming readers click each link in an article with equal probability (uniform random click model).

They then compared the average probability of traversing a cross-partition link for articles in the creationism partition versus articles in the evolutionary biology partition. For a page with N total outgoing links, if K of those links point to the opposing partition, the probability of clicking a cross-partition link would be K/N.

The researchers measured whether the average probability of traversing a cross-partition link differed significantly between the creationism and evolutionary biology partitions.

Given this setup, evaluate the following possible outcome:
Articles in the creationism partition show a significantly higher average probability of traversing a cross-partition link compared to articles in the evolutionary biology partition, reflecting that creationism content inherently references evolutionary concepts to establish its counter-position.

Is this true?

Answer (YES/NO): NO